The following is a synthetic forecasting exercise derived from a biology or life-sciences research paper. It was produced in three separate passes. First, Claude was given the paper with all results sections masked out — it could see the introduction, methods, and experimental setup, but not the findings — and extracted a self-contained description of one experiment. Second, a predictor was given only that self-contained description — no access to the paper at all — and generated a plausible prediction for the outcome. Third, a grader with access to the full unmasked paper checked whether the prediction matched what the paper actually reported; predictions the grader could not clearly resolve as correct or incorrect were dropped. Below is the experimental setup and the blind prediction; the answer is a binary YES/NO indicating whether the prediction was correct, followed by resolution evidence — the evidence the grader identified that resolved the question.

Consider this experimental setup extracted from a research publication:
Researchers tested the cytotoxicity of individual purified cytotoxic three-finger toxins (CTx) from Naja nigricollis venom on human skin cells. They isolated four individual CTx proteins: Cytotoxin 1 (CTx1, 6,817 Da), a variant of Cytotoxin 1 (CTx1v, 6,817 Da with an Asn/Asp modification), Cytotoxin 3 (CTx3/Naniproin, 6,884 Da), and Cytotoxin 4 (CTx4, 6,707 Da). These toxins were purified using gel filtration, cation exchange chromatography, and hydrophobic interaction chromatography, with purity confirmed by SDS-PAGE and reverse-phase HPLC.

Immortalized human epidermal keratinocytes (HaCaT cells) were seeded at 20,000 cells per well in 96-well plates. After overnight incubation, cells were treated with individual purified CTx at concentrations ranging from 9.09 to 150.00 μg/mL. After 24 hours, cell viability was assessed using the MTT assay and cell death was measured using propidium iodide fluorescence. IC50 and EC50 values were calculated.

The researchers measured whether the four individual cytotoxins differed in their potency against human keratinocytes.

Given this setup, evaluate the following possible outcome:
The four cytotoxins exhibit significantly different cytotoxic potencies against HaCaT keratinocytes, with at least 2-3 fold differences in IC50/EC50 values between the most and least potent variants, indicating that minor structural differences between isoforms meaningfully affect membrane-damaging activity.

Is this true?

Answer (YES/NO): YES